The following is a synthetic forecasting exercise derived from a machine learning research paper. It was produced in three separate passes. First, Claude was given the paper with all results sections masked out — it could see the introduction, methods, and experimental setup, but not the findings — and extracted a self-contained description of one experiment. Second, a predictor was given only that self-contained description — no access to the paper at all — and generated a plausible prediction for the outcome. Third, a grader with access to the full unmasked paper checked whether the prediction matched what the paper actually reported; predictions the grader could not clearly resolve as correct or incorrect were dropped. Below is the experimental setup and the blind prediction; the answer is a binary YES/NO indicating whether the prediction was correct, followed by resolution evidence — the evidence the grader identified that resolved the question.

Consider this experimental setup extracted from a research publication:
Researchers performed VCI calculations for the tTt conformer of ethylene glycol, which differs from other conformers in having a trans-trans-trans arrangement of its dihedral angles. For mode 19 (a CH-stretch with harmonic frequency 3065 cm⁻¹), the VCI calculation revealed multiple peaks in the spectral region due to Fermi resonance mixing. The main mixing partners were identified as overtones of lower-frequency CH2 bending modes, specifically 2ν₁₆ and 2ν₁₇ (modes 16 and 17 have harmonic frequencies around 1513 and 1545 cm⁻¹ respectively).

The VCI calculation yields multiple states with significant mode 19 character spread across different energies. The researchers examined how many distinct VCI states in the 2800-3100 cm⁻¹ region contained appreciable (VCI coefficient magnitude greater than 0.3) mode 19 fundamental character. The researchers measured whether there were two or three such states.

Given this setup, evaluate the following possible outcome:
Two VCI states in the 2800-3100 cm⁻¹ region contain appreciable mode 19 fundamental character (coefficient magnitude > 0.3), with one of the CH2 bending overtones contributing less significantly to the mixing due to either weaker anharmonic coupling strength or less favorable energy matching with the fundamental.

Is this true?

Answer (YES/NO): NO